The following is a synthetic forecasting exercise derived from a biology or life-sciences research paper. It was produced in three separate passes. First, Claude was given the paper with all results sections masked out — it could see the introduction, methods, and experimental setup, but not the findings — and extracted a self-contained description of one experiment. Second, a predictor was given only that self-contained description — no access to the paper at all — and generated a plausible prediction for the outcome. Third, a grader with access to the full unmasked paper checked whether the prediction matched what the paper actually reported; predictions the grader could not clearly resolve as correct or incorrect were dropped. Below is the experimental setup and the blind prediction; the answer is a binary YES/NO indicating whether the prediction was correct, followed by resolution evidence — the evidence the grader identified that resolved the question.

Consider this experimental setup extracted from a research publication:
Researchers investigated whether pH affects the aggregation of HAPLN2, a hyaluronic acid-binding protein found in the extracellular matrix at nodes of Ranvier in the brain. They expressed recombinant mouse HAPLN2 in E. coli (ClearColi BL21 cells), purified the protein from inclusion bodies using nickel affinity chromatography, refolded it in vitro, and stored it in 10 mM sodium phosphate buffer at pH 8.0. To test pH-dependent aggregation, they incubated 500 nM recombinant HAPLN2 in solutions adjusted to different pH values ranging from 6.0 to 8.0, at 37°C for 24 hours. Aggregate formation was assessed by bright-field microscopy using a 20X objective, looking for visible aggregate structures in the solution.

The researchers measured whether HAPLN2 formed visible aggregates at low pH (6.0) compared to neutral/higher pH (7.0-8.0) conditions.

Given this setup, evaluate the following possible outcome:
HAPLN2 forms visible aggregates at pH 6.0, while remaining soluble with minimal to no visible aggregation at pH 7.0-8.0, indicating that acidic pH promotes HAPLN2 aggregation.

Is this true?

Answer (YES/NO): NO